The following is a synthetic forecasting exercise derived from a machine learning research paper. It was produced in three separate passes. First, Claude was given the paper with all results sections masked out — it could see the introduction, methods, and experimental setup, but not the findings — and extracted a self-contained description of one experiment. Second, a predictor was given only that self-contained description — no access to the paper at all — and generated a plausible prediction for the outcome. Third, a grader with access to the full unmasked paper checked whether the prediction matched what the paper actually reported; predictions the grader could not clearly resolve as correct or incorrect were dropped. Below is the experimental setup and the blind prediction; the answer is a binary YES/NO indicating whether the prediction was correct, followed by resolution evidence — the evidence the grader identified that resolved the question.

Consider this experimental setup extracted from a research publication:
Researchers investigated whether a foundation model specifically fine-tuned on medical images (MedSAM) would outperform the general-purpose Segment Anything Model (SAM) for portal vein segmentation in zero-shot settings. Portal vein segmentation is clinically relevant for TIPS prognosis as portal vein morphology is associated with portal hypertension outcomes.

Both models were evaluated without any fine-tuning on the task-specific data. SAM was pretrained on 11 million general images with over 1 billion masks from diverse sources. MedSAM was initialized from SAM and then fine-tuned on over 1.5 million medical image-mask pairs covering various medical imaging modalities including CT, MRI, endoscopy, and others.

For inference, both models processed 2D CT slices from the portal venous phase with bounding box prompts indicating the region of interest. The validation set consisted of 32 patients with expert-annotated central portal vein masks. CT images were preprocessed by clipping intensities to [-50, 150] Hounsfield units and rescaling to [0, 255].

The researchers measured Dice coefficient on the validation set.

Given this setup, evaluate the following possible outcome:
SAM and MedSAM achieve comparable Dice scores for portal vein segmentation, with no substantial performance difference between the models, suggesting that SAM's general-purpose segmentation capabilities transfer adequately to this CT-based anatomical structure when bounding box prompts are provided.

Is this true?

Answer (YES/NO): NO